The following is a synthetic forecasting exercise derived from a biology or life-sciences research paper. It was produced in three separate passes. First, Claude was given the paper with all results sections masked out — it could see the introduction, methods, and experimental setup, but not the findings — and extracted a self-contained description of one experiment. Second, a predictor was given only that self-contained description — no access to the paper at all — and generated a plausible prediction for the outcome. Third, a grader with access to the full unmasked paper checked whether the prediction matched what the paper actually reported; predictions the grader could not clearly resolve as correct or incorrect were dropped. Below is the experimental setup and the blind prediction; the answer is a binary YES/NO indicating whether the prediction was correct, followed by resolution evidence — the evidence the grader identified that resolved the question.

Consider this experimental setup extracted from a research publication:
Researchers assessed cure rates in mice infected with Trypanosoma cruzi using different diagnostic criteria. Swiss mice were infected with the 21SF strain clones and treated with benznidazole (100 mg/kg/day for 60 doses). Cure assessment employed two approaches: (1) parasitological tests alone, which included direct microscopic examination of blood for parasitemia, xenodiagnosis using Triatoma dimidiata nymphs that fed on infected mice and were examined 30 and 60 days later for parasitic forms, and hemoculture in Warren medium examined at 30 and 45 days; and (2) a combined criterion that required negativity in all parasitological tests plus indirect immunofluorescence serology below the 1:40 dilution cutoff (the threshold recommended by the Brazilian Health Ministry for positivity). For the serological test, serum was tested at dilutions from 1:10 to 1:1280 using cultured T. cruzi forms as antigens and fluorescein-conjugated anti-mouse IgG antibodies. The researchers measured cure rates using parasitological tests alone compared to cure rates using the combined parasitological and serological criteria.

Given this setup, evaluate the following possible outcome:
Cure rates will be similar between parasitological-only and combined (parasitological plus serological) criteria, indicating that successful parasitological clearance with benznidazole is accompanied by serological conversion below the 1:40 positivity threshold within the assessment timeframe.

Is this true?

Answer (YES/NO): NO